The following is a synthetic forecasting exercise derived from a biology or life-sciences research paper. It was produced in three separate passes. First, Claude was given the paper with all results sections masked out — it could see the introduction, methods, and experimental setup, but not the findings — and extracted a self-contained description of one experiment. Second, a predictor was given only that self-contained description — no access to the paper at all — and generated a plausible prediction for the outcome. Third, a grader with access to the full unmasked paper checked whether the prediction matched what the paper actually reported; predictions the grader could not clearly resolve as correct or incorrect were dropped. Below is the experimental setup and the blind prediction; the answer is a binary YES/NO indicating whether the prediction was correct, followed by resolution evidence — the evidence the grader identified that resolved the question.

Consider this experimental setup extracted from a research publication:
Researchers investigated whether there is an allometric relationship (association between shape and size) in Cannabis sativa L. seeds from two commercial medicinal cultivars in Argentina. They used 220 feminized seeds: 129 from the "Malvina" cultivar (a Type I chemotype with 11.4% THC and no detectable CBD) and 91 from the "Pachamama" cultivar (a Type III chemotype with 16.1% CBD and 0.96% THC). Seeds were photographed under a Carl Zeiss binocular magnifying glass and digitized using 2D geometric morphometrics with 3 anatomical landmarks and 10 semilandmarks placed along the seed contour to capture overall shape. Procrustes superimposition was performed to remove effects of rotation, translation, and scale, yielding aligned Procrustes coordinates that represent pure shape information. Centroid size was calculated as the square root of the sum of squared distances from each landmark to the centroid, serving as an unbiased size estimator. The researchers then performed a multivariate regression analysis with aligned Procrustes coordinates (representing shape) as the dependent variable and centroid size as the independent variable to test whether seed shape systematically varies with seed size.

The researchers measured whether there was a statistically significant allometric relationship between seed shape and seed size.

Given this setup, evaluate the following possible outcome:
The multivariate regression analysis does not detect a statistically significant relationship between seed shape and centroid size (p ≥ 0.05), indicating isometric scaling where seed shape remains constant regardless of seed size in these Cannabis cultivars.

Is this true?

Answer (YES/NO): NO